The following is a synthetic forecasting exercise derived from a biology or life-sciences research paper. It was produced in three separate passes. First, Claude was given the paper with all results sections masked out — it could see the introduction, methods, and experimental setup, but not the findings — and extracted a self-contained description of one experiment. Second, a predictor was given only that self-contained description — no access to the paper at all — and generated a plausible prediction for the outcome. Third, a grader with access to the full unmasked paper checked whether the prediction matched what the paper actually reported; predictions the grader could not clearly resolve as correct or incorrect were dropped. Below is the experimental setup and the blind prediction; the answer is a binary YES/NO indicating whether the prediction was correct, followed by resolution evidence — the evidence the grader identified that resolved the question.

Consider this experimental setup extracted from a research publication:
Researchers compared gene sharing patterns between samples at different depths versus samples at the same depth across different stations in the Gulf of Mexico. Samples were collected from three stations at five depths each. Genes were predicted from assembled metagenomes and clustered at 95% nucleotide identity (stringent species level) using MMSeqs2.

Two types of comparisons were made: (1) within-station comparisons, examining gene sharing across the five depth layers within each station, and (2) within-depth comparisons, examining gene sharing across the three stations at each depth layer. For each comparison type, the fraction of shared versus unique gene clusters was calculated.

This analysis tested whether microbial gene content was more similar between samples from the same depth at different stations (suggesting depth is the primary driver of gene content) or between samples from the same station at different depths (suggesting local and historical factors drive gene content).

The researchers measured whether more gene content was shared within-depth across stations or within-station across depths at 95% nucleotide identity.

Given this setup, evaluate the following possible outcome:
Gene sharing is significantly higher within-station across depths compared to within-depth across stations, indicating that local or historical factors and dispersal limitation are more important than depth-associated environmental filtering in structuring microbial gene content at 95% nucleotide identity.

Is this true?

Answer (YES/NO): NO